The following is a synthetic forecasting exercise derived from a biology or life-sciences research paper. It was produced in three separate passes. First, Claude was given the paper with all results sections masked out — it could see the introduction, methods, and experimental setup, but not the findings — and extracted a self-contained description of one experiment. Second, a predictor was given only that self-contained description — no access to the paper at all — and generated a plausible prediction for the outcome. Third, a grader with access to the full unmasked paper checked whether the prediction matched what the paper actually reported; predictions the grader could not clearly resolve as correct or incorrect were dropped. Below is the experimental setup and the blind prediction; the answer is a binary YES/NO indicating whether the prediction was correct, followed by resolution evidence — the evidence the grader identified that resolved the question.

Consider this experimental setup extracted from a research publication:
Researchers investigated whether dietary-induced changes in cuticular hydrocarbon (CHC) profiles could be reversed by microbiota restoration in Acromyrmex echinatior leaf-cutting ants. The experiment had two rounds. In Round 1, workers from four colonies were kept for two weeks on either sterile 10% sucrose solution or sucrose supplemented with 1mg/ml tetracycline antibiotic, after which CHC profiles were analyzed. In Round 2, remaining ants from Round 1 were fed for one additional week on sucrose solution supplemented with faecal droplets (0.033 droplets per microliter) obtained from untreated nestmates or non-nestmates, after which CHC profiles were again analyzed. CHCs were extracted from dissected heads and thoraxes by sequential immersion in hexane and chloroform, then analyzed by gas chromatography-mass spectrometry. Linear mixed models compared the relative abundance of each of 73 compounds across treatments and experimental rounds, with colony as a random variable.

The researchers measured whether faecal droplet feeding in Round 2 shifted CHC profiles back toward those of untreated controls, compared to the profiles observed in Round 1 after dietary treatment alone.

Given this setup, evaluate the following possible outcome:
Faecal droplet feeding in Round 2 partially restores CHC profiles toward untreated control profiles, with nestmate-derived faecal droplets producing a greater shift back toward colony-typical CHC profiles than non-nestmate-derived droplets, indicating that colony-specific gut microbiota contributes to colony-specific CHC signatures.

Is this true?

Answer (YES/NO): NO